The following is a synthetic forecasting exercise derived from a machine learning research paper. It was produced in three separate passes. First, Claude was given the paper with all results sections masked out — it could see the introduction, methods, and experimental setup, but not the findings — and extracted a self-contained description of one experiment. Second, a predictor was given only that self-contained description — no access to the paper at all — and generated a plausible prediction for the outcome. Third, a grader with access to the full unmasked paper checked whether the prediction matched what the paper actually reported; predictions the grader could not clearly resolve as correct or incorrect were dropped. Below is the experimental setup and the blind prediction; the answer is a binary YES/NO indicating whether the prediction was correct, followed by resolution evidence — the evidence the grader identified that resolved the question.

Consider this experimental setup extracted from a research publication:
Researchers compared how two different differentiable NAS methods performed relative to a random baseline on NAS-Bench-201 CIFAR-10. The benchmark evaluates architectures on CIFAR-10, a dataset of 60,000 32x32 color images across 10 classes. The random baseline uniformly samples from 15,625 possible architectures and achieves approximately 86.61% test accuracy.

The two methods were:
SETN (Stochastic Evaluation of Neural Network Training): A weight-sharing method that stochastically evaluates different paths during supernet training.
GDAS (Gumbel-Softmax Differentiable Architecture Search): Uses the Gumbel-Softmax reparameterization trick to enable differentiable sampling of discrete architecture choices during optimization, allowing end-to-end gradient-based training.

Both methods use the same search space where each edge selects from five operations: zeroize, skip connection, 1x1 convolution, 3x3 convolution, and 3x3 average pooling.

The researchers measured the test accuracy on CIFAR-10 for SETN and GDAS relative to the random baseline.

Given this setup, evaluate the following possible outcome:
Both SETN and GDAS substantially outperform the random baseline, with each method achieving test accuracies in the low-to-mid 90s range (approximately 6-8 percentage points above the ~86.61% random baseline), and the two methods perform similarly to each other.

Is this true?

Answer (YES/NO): NO